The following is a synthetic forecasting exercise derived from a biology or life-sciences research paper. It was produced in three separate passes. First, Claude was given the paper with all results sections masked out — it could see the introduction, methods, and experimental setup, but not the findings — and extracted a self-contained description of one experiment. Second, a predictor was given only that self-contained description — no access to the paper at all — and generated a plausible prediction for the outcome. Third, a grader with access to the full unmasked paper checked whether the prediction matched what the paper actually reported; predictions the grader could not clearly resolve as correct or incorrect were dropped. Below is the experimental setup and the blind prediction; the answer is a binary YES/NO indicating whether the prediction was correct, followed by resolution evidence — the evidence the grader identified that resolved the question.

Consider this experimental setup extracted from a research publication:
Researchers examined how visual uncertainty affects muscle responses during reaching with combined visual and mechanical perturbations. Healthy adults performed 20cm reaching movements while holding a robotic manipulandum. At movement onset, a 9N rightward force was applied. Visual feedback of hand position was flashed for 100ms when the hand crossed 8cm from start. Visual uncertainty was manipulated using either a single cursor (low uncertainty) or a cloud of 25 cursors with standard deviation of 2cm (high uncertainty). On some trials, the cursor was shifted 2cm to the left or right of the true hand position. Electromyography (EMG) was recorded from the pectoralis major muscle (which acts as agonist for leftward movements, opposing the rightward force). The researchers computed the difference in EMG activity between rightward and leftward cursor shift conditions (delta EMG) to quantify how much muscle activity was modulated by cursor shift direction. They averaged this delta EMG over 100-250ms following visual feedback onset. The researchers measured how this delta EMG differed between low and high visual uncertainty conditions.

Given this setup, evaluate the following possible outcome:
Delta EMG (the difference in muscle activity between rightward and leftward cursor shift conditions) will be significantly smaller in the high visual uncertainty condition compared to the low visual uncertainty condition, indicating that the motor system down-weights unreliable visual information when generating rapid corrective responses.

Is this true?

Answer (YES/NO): YES